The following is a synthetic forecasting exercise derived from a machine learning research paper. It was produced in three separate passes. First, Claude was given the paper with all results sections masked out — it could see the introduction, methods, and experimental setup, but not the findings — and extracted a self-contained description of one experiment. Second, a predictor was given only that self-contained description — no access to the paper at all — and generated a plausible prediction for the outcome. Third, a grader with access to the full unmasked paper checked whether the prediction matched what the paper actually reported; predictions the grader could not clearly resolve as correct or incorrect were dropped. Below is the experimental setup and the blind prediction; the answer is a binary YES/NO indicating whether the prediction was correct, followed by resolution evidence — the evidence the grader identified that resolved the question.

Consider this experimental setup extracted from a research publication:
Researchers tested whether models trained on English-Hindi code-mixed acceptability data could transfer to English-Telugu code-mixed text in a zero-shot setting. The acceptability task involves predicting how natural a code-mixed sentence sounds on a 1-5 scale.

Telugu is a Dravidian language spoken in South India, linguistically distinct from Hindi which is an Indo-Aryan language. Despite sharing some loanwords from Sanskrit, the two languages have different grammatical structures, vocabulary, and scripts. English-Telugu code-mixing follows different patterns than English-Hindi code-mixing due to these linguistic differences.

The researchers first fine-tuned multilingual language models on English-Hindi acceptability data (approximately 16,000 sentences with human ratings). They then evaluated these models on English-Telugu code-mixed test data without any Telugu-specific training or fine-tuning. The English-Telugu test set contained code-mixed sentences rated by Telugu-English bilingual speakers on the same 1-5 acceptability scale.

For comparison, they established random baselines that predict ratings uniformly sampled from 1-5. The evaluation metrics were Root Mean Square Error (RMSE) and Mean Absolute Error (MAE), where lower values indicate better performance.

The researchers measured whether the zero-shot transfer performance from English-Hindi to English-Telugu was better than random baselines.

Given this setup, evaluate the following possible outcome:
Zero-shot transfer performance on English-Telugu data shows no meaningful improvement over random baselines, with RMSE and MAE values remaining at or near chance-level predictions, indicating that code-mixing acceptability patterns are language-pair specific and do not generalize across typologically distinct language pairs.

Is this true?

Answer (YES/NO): NO